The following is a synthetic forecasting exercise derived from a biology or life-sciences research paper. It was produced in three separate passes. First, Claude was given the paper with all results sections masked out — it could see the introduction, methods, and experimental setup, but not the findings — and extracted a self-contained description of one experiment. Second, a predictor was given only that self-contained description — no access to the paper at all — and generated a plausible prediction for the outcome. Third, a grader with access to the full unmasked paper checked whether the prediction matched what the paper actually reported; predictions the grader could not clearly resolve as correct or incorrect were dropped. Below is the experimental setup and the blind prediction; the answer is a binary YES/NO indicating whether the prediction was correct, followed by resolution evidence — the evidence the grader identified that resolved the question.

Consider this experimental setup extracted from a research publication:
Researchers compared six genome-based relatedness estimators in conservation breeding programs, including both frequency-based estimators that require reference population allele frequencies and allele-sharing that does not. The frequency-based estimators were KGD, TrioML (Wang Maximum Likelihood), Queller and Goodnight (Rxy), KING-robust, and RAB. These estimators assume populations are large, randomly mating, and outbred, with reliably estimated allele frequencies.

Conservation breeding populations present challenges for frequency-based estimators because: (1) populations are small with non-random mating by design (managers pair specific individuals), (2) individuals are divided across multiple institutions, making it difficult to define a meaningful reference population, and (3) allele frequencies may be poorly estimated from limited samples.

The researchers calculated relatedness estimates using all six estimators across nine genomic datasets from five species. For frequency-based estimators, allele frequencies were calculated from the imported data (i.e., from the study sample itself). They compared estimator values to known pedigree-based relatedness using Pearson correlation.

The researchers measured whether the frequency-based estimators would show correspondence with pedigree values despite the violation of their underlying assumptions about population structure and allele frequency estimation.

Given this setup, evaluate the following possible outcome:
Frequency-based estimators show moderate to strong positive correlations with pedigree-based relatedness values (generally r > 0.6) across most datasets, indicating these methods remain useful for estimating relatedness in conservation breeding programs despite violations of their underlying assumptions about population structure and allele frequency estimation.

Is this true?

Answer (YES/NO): NO